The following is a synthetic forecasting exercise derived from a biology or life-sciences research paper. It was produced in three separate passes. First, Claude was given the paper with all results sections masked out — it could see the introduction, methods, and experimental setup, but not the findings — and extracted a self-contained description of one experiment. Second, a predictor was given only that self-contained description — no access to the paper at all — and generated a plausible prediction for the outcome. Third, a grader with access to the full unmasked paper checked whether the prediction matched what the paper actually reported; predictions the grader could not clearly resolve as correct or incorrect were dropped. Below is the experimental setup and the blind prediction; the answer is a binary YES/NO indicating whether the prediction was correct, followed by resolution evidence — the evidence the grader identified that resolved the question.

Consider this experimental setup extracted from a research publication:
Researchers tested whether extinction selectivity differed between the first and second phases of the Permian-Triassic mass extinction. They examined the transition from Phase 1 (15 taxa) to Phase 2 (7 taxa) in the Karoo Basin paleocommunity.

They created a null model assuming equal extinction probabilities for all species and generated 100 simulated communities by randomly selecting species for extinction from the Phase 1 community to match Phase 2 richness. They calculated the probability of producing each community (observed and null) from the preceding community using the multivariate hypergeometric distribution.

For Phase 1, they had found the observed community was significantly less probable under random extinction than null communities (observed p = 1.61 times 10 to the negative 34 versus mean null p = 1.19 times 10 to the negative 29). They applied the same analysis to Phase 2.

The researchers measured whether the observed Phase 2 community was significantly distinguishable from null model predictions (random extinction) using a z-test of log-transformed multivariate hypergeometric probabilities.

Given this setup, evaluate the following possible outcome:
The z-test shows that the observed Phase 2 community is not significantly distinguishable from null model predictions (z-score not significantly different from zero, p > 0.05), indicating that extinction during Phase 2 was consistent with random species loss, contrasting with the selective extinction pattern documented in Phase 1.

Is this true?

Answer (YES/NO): YES